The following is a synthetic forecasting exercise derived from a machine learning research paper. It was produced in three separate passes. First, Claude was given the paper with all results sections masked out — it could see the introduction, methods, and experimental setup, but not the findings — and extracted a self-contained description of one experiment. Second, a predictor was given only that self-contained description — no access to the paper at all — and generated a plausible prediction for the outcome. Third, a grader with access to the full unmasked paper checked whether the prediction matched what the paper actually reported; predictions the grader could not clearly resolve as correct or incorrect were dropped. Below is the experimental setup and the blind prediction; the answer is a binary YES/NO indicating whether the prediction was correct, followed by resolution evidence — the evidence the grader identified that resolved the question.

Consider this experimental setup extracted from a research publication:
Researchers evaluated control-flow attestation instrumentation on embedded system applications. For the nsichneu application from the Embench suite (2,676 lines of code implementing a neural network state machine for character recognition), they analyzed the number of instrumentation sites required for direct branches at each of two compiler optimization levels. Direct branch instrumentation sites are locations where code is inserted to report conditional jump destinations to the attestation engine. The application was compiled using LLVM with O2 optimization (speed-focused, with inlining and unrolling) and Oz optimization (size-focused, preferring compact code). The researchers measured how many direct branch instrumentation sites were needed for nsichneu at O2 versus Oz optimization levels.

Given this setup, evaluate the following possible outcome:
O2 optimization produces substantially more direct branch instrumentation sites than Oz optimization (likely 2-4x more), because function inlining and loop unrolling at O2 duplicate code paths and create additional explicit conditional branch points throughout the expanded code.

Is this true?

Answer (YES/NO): NO